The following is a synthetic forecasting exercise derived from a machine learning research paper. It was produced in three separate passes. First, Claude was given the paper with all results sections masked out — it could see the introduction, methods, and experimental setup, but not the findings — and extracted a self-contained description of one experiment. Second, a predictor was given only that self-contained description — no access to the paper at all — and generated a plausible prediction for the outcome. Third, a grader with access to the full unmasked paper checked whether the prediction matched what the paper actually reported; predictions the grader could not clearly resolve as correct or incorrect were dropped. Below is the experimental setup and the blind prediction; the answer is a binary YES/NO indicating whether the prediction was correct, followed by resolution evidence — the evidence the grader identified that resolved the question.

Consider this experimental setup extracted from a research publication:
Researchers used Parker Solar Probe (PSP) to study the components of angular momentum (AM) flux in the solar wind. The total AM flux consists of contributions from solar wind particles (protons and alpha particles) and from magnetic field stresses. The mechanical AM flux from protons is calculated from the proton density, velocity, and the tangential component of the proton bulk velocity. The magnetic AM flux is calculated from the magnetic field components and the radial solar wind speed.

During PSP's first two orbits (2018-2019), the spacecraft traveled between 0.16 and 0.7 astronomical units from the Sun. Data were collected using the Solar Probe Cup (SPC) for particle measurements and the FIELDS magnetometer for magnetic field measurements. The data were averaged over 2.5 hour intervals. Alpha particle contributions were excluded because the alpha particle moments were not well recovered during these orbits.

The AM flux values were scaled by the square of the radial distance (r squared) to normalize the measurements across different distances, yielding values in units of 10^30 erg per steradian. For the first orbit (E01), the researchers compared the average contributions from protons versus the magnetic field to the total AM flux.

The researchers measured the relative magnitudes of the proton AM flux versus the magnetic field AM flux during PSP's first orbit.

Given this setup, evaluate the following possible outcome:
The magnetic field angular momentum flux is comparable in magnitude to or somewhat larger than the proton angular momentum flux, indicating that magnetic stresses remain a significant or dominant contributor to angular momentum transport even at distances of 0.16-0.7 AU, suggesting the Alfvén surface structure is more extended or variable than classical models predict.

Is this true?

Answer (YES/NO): NO